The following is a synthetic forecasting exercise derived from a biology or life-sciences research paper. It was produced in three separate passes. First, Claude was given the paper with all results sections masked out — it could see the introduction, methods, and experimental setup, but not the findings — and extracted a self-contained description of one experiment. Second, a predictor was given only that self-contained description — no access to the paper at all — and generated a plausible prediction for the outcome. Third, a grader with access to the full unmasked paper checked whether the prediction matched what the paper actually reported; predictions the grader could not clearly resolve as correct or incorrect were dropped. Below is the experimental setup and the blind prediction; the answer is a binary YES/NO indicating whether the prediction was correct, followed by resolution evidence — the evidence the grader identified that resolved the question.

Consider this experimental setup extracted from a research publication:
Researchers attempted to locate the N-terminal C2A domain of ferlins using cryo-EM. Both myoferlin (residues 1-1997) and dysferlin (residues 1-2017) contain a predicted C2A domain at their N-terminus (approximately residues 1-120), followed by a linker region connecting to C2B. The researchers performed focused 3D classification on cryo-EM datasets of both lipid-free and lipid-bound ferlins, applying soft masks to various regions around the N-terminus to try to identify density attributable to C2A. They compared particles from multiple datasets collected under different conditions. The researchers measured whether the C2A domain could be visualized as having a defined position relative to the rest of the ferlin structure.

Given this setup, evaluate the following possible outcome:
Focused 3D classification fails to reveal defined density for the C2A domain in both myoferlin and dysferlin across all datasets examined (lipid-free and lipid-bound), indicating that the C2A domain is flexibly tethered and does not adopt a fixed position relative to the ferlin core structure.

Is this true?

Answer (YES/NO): YES